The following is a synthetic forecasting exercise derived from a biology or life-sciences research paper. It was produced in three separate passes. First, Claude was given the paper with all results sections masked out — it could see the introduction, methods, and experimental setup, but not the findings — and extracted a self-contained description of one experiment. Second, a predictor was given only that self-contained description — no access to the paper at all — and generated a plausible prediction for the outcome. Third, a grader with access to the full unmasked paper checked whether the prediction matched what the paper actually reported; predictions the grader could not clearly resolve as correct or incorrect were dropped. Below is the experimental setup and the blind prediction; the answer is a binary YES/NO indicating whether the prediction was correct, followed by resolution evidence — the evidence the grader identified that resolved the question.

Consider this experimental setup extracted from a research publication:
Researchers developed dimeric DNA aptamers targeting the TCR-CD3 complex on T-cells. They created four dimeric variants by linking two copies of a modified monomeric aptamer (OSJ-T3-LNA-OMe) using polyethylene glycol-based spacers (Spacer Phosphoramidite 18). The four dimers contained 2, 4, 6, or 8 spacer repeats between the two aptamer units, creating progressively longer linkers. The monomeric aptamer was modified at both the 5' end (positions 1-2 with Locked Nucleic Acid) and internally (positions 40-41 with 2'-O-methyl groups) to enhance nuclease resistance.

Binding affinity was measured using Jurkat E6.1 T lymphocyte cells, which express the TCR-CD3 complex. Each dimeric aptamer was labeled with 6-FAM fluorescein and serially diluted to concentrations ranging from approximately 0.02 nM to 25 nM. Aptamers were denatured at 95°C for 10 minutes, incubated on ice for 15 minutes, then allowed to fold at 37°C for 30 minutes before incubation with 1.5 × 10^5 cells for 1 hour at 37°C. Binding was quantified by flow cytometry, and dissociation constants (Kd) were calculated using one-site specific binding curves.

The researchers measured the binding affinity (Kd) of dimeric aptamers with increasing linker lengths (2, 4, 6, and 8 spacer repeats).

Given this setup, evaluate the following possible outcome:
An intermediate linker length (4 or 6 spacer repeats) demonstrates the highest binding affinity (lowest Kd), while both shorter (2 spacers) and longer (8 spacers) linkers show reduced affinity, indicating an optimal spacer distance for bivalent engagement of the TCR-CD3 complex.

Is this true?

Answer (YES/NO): NO